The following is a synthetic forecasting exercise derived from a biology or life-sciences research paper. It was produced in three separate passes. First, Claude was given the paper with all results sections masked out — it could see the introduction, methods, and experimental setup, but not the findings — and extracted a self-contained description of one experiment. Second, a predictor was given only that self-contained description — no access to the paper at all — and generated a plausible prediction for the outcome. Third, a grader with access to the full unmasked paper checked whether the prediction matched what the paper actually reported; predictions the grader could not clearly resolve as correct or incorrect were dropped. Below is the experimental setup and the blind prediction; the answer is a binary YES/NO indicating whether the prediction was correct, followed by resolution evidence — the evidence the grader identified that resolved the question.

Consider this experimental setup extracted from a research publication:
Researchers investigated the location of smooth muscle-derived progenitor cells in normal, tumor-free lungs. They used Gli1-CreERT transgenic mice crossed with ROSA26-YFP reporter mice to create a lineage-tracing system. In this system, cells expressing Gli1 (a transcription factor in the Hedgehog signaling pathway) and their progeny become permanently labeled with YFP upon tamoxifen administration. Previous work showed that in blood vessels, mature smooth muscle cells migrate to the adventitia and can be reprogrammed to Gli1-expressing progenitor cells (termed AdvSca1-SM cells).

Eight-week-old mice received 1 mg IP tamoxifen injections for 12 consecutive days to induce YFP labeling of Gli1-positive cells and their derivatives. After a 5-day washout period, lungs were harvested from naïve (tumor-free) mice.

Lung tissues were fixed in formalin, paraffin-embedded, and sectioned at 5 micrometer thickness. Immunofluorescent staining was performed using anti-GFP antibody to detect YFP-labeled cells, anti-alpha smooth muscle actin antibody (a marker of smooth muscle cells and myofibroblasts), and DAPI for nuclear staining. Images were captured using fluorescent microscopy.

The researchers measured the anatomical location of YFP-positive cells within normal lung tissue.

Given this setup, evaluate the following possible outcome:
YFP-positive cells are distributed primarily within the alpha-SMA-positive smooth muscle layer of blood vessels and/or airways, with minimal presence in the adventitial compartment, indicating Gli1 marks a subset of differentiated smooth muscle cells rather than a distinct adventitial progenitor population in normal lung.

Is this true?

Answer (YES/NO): NO